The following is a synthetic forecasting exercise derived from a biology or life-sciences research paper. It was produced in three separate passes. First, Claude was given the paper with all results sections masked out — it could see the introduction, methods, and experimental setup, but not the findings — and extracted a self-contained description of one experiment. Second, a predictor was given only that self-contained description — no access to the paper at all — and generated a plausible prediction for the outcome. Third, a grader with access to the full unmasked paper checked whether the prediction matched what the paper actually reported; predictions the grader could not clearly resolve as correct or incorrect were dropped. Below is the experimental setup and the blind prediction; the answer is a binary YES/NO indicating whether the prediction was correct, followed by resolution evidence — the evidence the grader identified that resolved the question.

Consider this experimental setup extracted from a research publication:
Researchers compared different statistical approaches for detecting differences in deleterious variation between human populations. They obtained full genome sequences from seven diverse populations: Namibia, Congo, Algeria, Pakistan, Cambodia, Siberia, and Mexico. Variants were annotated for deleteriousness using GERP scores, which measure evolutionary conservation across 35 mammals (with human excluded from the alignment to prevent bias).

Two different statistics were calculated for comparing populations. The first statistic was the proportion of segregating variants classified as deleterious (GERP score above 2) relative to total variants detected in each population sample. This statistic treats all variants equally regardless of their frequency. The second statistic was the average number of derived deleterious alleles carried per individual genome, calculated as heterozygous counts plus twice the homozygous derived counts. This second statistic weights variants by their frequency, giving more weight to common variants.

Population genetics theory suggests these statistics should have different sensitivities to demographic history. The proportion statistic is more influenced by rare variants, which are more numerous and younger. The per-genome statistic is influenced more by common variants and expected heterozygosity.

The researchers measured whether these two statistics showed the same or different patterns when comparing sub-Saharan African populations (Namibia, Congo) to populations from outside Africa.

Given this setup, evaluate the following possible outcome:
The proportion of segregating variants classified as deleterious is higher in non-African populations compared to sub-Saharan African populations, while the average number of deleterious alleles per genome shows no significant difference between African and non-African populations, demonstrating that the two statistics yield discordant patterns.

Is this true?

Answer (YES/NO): NO